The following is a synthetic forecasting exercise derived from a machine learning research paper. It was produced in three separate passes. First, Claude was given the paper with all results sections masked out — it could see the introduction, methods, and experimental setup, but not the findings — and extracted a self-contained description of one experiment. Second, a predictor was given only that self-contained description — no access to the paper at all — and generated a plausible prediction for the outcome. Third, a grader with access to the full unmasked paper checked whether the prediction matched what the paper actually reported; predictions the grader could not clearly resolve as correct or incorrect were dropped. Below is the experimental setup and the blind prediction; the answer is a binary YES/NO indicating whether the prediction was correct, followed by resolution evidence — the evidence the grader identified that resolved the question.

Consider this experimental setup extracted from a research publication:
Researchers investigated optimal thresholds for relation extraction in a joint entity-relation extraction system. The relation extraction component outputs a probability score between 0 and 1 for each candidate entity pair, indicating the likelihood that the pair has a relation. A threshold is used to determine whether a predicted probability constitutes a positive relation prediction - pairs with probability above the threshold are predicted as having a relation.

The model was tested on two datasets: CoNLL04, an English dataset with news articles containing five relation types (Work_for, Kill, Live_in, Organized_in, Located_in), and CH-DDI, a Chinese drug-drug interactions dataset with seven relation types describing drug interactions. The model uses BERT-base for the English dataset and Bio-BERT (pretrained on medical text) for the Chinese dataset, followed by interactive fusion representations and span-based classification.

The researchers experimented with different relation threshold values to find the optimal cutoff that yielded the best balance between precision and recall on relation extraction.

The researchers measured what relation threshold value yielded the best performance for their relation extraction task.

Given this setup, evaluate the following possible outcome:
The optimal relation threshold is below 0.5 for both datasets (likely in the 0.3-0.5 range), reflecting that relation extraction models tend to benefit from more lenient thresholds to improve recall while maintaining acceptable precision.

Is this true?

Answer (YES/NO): YES